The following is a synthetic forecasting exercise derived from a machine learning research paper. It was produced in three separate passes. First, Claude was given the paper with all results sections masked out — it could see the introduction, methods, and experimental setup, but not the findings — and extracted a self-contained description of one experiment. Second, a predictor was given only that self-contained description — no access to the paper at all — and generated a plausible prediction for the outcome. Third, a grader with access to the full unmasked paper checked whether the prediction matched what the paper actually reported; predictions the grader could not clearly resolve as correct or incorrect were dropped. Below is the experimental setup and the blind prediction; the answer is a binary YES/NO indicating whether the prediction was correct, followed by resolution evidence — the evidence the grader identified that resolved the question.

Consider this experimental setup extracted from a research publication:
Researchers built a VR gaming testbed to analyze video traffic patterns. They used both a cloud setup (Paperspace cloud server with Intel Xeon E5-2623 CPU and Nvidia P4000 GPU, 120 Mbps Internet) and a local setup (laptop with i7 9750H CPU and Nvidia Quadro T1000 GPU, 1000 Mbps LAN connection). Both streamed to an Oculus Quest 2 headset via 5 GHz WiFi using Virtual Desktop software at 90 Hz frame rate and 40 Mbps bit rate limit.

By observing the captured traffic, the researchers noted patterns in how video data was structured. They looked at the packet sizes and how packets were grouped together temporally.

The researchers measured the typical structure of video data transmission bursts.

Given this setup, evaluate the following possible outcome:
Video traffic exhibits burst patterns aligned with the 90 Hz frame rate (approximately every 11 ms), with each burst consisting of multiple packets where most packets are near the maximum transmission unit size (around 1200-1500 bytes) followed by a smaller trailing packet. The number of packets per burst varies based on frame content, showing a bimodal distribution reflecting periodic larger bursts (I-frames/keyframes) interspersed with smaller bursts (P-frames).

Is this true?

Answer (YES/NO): NO